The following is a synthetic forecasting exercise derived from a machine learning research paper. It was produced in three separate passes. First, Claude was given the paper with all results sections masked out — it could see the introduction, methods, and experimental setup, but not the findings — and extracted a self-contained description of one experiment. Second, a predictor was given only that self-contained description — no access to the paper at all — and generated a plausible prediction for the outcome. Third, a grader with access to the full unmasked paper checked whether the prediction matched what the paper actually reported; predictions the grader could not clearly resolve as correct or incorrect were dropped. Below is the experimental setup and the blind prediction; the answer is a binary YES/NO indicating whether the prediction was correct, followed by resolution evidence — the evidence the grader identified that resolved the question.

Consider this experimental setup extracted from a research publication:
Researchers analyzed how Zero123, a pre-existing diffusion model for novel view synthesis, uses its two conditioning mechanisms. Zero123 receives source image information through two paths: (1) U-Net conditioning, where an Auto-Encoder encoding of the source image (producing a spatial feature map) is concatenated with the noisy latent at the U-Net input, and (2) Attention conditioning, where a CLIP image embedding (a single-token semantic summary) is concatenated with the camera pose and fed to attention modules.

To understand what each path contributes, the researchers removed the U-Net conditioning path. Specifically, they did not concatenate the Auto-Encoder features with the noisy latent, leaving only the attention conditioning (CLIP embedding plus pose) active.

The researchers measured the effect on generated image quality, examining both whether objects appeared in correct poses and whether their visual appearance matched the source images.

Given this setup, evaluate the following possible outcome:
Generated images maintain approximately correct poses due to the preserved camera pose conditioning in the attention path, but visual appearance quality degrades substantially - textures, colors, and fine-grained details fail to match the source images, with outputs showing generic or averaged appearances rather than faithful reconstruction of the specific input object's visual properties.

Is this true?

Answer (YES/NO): NO